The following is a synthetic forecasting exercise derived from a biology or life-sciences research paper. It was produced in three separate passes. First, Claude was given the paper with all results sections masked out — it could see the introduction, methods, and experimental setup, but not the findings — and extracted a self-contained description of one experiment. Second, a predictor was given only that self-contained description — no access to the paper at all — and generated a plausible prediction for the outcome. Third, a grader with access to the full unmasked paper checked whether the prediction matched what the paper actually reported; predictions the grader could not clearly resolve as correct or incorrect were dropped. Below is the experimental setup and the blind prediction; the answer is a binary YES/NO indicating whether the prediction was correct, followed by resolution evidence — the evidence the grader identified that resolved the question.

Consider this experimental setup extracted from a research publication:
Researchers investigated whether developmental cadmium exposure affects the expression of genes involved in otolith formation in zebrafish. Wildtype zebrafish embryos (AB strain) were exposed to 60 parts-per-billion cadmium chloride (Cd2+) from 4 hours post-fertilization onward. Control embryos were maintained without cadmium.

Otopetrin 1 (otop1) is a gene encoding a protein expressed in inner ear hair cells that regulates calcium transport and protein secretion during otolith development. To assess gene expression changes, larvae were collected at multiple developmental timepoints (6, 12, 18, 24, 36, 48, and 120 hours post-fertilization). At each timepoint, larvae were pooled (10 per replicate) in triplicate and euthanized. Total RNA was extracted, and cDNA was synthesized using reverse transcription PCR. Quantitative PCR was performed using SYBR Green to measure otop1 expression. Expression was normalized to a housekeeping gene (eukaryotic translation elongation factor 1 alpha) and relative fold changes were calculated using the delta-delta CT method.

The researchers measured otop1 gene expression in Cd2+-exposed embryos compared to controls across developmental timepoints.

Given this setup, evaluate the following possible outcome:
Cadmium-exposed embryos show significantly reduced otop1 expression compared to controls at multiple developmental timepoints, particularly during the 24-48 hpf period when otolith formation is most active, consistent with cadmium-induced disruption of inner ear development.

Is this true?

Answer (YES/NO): NO